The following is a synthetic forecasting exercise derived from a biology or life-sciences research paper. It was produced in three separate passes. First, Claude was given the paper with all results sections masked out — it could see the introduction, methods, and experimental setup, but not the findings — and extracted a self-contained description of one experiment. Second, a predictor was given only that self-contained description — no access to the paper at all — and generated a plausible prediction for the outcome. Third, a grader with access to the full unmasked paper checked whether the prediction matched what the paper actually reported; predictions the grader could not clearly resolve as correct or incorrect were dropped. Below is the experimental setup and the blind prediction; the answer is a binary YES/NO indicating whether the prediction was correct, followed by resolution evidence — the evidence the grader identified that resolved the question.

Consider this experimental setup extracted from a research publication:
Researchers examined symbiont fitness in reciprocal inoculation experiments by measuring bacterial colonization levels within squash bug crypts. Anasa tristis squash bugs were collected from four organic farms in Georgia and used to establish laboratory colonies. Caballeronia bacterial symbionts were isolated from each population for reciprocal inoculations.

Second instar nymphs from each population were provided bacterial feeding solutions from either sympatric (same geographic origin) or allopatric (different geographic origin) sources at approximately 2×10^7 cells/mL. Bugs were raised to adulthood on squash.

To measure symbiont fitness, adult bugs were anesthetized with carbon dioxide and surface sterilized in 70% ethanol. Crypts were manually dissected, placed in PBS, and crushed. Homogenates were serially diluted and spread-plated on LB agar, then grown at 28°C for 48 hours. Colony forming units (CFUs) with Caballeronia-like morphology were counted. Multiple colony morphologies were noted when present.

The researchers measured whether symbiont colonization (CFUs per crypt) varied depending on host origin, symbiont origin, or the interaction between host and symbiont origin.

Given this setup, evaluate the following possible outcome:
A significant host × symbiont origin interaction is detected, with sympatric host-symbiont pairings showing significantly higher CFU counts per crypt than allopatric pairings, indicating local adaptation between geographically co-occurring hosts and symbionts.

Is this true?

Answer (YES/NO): NO